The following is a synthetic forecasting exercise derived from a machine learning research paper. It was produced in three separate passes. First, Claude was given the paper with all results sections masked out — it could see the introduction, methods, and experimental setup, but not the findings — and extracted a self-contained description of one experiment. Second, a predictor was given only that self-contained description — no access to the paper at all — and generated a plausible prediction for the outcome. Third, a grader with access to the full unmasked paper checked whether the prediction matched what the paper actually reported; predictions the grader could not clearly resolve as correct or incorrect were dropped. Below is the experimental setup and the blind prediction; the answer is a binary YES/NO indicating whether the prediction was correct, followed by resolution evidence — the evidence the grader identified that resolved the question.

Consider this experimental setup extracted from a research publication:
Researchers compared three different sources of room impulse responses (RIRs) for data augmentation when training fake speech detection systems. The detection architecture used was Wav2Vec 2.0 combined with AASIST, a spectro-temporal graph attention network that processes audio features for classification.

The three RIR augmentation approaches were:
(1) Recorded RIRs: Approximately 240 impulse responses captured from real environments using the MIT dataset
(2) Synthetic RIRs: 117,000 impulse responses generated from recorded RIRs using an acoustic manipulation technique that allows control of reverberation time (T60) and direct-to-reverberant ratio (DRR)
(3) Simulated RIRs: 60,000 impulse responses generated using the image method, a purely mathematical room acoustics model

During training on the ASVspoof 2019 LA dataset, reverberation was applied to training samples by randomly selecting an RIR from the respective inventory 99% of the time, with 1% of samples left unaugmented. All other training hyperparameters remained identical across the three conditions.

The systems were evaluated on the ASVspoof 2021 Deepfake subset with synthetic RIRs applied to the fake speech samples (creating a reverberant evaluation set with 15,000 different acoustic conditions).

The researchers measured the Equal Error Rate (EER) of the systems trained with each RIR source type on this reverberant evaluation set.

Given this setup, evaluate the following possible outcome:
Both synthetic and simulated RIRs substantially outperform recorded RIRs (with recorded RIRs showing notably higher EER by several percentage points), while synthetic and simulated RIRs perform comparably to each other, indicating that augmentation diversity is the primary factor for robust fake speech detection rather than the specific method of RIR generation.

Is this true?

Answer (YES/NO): NO